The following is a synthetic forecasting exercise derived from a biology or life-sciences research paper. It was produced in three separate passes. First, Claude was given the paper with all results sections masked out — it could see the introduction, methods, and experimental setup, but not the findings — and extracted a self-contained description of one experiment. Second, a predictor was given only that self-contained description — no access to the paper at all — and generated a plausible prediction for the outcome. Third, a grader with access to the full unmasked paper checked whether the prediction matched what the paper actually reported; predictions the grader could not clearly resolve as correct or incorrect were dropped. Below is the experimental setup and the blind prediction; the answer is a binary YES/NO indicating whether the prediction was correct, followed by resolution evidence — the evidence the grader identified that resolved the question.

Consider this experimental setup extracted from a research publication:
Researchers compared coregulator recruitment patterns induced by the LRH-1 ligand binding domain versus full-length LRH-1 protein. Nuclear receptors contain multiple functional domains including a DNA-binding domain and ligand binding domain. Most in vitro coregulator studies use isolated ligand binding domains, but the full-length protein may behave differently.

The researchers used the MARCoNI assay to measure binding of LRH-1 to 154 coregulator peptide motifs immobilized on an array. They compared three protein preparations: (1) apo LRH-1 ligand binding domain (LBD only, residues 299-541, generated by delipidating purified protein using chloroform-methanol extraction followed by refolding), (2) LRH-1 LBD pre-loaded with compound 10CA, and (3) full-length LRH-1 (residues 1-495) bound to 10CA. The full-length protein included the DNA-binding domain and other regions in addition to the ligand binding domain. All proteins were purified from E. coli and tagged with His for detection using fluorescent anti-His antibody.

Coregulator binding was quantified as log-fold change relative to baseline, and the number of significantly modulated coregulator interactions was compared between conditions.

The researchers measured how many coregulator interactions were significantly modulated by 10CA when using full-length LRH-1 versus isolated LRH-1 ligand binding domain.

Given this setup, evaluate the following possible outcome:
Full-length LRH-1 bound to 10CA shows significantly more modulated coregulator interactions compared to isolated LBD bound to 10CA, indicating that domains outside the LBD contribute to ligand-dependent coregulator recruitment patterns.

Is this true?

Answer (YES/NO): NO